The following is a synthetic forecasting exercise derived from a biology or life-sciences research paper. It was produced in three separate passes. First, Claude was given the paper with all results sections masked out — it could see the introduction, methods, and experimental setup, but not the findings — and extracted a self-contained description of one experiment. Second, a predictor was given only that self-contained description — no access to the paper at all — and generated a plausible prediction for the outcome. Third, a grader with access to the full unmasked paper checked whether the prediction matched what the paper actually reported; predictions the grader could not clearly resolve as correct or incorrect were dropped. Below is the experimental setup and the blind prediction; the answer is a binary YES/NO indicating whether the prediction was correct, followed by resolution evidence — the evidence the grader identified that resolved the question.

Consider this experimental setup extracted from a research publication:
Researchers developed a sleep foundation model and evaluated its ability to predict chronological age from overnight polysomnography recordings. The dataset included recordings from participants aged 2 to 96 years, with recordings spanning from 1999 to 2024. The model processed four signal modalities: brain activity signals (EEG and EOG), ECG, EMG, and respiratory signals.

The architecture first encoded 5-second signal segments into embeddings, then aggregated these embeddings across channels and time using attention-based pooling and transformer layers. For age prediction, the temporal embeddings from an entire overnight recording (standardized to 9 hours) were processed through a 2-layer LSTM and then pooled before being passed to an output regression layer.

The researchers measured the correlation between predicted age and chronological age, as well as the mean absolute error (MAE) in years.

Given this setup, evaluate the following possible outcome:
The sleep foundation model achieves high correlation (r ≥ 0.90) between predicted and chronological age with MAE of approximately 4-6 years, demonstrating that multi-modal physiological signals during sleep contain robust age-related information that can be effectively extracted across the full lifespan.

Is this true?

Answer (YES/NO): NO